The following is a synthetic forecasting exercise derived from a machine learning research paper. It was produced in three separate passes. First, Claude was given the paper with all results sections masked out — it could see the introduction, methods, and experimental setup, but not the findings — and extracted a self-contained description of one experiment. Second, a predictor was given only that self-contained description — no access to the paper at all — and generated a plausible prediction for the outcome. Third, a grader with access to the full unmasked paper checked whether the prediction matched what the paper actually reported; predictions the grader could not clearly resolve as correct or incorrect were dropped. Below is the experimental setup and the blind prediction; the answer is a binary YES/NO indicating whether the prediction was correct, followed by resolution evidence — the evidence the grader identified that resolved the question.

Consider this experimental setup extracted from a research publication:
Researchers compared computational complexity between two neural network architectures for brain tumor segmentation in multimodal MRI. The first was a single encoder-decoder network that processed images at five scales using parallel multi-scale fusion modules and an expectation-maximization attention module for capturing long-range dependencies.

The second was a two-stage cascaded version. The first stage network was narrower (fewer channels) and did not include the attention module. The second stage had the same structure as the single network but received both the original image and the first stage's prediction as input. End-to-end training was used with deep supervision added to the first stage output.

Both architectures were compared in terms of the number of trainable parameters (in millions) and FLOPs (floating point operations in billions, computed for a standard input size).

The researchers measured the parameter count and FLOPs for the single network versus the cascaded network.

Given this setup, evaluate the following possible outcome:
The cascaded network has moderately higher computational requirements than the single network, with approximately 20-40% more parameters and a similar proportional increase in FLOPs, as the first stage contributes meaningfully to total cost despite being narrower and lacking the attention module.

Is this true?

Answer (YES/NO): NO